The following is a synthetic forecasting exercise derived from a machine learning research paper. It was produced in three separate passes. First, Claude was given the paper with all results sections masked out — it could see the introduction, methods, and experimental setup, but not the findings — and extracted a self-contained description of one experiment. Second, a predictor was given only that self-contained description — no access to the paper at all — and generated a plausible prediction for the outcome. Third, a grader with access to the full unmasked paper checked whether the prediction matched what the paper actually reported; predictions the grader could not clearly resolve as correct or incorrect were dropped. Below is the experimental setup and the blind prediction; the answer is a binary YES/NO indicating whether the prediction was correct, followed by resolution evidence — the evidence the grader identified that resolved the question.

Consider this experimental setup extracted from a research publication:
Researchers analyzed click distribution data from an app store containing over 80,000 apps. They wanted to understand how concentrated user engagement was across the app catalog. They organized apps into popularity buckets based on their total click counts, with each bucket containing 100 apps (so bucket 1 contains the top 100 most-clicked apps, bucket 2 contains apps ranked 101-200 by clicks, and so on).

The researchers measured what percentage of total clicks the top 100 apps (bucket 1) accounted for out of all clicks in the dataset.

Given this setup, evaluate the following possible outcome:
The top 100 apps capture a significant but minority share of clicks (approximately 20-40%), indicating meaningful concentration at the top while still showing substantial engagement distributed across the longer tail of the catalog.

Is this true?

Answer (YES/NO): NO